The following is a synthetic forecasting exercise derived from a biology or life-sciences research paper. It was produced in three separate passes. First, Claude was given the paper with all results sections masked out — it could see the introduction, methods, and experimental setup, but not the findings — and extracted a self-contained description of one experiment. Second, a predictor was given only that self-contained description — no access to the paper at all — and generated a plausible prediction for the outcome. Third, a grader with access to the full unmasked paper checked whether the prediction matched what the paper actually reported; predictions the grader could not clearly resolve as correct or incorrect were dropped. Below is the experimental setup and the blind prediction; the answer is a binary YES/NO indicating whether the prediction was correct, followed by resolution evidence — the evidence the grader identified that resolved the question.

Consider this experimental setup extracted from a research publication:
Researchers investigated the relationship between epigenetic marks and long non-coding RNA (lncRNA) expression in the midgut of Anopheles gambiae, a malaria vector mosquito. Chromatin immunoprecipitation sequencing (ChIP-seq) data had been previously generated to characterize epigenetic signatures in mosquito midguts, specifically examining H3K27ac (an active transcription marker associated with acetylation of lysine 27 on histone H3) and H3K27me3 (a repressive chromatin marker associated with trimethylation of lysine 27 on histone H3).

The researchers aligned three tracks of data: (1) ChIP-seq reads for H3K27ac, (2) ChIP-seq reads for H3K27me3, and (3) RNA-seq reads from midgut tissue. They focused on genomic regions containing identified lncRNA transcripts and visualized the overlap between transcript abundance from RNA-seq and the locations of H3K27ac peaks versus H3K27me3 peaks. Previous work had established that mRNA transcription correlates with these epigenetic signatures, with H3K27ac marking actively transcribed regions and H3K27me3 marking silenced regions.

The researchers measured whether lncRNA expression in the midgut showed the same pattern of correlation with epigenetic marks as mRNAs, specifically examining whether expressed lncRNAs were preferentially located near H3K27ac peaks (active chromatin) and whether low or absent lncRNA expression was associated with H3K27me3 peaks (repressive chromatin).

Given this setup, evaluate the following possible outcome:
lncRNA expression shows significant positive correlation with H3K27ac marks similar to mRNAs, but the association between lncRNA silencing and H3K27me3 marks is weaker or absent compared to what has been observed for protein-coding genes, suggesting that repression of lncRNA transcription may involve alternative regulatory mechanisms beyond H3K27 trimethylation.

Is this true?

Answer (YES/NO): NO